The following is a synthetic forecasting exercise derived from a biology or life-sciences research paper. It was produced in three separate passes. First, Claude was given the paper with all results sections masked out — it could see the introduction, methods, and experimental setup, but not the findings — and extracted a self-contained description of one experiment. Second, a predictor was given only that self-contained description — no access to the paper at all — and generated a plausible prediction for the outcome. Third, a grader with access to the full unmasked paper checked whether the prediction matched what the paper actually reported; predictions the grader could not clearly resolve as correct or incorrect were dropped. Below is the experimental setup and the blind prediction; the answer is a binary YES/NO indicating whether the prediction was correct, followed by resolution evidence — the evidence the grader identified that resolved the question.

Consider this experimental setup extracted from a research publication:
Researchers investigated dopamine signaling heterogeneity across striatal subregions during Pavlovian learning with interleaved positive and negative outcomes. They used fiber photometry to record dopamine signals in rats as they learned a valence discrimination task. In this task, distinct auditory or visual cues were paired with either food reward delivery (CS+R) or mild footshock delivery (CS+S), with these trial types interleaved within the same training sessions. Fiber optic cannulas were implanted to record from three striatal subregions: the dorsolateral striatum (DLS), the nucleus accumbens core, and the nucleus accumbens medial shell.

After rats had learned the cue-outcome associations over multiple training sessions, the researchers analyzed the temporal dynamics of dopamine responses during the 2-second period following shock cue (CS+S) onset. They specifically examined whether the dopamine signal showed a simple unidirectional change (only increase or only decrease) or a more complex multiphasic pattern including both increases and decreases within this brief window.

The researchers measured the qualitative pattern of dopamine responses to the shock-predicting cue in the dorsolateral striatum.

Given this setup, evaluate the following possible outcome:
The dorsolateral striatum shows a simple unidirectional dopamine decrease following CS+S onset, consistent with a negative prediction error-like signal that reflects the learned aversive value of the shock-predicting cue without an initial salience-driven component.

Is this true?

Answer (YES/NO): YES